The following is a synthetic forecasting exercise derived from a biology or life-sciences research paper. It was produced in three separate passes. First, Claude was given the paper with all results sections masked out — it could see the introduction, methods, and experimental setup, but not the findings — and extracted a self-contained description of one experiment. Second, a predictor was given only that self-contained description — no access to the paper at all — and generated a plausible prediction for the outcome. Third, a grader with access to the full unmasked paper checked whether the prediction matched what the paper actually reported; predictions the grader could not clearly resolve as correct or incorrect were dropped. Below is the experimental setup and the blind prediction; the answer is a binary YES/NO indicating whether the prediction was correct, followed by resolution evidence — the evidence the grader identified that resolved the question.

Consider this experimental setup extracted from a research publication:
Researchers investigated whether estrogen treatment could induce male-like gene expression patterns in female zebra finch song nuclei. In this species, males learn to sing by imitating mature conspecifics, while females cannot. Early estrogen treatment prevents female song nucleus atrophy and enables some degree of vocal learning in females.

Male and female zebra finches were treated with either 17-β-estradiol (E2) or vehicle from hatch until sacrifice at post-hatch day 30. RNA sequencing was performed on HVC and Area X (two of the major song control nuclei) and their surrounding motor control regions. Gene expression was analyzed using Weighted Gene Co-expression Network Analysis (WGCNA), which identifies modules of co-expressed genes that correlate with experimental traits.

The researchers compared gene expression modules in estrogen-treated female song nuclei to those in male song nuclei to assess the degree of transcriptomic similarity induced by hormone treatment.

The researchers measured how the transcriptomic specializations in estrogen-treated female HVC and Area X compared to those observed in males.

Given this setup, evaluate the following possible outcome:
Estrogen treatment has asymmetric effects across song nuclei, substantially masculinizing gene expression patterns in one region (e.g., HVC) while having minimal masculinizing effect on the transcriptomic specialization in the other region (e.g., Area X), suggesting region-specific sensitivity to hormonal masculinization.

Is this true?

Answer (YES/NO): NO